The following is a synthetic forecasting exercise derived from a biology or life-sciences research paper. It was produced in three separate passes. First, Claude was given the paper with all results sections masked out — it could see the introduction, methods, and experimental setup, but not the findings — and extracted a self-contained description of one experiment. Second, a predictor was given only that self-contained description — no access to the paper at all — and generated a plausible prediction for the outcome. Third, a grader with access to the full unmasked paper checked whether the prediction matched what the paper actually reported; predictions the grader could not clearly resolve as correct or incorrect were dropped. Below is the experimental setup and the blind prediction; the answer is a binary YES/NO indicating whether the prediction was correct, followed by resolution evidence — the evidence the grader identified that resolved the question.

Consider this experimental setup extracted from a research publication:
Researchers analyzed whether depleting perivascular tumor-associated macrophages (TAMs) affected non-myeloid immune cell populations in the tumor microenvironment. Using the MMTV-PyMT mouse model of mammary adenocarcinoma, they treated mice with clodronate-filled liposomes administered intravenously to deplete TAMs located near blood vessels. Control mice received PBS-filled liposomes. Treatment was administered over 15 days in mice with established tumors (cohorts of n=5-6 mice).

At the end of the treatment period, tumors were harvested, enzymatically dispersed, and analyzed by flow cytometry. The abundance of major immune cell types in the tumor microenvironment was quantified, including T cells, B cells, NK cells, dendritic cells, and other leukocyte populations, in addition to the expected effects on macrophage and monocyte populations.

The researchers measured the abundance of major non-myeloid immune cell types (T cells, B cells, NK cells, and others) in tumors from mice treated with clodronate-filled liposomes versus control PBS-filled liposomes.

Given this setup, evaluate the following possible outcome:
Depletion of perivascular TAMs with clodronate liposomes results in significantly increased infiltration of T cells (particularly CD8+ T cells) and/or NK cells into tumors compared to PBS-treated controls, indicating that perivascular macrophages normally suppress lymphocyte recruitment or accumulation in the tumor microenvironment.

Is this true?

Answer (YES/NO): NO